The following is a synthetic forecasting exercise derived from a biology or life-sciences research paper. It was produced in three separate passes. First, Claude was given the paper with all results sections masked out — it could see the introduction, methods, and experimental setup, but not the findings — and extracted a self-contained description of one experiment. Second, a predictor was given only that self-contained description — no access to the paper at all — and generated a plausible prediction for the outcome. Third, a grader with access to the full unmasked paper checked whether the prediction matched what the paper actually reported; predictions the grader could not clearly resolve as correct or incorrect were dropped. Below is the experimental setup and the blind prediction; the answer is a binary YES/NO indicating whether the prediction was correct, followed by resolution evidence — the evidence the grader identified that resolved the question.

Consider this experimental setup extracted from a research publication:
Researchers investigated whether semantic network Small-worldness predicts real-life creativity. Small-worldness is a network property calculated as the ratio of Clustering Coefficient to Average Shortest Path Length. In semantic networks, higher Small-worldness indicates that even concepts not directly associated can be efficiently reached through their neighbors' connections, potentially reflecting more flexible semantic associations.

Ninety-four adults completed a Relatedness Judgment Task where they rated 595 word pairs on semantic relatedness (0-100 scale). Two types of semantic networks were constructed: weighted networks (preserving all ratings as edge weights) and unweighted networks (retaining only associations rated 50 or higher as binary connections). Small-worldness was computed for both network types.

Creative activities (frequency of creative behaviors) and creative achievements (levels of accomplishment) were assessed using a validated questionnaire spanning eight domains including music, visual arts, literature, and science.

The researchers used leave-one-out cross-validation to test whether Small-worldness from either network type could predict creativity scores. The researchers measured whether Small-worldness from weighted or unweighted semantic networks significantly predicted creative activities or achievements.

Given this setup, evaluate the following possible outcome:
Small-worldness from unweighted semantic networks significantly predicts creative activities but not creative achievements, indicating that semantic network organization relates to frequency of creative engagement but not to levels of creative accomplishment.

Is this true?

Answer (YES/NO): NO